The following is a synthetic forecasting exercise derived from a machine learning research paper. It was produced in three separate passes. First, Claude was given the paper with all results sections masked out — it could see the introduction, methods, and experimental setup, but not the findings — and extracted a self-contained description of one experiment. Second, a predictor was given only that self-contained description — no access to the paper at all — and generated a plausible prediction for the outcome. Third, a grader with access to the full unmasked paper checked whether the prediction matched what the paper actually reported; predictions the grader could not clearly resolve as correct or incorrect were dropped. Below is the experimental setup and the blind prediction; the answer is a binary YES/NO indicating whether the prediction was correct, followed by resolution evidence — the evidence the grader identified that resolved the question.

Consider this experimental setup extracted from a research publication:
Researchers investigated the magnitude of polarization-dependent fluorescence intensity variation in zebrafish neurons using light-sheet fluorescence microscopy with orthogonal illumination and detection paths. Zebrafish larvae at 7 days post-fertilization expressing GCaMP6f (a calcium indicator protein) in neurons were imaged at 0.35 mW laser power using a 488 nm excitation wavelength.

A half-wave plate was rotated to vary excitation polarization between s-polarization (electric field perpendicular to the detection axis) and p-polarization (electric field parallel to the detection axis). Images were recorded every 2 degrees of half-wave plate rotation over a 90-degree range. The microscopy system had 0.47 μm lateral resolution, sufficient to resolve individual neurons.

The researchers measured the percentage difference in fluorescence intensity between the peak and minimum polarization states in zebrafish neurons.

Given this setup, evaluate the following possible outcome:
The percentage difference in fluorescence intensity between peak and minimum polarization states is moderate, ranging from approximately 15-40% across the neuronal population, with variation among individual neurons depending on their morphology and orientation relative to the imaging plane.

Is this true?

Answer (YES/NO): NO